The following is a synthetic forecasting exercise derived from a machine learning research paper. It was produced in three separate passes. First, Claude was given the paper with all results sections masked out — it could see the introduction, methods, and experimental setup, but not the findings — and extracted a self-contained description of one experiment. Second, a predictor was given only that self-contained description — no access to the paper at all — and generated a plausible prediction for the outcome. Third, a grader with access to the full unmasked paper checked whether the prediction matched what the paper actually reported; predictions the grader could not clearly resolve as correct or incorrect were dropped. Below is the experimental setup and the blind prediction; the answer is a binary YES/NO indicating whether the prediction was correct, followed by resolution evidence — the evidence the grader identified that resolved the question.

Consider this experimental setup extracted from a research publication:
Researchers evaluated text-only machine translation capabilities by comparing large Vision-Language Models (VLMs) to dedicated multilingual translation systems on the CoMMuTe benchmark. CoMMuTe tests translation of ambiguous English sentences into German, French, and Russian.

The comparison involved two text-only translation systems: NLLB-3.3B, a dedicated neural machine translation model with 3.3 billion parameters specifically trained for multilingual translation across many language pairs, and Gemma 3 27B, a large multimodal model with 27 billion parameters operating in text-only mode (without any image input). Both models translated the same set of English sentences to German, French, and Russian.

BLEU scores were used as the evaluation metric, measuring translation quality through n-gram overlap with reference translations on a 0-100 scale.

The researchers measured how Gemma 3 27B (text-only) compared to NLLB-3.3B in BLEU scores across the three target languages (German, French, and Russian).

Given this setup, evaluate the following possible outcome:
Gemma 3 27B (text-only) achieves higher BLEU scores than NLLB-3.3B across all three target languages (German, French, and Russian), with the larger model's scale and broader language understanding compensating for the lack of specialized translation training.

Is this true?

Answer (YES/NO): NO